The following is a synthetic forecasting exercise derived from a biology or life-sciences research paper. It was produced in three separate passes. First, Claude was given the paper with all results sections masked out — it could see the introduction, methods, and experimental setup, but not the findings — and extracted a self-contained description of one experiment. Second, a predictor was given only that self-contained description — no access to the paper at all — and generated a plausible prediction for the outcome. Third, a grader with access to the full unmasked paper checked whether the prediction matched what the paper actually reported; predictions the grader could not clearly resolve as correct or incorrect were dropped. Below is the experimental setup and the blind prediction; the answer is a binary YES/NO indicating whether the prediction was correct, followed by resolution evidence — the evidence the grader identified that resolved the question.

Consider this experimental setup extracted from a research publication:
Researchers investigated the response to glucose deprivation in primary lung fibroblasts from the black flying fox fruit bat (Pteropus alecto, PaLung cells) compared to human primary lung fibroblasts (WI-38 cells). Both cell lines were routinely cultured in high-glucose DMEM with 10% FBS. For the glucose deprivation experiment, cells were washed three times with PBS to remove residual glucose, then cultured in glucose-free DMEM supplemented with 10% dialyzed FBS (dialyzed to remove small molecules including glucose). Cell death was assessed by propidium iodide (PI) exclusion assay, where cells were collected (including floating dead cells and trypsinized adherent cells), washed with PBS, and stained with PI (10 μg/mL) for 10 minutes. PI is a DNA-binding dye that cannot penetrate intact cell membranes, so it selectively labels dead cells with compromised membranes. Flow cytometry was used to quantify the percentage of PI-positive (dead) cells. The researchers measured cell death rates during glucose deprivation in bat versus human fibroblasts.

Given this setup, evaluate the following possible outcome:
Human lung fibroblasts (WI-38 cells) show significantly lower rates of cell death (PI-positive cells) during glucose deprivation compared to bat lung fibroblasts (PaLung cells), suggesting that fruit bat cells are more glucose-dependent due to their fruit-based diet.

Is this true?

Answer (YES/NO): NO